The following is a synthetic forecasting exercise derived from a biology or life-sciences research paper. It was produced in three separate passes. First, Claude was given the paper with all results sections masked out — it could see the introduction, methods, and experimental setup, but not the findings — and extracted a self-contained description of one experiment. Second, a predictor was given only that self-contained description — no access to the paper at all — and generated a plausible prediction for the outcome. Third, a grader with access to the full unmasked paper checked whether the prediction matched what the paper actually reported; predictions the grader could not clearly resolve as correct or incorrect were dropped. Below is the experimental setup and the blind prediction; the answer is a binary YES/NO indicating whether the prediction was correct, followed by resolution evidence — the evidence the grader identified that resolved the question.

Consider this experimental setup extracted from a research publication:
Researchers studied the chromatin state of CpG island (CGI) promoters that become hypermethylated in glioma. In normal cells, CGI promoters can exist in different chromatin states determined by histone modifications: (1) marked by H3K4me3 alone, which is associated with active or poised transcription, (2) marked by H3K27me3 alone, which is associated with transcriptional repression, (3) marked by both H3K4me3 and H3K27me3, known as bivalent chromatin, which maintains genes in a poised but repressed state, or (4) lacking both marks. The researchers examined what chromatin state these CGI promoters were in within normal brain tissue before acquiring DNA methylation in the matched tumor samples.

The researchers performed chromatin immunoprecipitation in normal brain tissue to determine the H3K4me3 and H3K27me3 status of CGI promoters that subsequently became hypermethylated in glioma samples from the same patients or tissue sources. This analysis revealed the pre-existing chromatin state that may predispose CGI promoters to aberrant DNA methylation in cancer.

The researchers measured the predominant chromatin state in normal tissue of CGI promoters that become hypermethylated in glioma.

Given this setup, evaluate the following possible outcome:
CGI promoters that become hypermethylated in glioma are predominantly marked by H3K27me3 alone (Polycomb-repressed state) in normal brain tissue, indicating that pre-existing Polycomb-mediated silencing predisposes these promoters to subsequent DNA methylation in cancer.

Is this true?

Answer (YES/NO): NO